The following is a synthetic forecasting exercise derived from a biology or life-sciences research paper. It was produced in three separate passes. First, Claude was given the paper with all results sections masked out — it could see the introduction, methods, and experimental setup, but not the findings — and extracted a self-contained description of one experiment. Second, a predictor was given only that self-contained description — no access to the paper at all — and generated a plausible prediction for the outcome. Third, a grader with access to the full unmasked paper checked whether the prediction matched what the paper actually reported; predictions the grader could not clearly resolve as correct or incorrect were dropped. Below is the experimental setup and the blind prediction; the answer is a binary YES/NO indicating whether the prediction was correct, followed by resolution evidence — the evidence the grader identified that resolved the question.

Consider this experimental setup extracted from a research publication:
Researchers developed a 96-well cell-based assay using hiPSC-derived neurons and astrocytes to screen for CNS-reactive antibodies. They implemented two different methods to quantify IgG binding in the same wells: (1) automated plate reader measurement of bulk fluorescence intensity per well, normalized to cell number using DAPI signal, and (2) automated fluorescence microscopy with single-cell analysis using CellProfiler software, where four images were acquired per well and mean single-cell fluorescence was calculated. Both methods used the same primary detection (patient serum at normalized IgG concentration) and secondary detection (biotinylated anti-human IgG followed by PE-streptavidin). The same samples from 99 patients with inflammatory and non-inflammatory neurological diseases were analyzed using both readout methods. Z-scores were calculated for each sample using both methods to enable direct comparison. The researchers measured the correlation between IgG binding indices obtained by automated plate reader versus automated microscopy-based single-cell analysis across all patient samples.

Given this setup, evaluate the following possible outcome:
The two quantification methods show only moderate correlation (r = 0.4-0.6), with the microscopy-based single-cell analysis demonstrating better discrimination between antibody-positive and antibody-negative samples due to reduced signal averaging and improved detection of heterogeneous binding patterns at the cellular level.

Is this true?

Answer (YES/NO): NO